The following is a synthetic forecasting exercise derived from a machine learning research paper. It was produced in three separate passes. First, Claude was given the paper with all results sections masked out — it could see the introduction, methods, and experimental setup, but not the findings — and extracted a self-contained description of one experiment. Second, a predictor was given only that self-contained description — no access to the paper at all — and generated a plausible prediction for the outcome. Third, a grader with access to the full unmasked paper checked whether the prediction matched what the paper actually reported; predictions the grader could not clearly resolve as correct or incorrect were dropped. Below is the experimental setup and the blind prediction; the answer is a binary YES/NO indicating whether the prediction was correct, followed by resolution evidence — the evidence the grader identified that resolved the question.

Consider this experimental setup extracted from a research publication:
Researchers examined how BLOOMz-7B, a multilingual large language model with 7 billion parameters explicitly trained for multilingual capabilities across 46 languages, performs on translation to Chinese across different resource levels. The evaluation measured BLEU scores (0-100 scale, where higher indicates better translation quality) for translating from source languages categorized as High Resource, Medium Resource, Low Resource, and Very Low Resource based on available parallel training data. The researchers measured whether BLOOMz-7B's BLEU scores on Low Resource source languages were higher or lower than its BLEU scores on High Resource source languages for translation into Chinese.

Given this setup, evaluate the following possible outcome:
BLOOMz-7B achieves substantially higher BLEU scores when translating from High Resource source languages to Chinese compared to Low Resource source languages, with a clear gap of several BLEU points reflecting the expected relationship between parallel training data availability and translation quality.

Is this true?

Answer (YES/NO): NO